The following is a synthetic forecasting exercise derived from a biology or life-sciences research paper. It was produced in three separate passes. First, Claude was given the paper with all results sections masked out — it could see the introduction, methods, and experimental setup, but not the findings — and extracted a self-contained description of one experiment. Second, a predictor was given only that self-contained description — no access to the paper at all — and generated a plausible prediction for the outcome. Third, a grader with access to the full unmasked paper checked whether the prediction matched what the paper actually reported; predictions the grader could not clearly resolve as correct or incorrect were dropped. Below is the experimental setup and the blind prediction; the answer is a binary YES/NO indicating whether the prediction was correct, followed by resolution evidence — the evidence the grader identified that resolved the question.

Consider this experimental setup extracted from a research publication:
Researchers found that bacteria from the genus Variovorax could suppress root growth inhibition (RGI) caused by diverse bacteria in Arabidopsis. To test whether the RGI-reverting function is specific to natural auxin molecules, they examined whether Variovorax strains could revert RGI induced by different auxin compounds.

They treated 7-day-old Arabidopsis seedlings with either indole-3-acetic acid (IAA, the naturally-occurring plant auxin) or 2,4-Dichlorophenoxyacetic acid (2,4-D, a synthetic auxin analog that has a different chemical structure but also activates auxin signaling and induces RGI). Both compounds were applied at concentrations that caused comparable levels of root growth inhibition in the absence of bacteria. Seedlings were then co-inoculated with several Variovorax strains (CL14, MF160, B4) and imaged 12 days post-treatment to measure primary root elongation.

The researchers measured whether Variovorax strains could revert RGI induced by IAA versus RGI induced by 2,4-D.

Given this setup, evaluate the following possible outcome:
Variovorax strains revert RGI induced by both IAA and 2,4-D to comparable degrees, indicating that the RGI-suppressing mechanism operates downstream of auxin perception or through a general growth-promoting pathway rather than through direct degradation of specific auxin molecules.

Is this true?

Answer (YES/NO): NO